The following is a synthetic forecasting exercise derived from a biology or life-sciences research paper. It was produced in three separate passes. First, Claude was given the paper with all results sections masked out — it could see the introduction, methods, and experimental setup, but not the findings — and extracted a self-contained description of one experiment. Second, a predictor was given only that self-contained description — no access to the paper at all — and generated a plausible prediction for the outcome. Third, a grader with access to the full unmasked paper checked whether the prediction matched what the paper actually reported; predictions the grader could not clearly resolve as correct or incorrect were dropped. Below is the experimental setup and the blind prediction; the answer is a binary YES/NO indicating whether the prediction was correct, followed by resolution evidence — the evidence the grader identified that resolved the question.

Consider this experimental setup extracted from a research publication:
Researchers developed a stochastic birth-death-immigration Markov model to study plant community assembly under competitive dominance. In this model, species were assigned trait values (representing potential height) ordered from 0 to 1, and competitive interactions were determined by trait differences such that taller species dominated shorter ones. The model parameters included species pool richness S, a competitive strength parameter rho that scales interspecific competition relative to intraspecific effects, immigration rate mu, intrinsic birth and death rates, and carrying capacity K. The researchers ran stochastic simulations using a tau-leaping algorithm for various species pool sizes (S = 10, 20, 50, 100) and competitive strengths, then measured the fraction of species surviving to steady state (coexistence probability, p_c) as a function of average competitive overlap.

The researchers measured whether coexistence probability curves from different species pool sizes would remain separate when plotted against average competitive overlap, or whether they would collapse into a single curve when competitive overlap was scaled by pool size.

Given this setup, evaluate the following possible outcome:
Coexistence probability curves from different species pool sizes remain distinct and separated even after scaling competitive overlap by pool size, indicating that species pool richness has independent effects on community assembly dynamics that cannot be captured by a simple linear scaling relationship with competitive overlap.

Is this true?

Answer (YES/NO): NO